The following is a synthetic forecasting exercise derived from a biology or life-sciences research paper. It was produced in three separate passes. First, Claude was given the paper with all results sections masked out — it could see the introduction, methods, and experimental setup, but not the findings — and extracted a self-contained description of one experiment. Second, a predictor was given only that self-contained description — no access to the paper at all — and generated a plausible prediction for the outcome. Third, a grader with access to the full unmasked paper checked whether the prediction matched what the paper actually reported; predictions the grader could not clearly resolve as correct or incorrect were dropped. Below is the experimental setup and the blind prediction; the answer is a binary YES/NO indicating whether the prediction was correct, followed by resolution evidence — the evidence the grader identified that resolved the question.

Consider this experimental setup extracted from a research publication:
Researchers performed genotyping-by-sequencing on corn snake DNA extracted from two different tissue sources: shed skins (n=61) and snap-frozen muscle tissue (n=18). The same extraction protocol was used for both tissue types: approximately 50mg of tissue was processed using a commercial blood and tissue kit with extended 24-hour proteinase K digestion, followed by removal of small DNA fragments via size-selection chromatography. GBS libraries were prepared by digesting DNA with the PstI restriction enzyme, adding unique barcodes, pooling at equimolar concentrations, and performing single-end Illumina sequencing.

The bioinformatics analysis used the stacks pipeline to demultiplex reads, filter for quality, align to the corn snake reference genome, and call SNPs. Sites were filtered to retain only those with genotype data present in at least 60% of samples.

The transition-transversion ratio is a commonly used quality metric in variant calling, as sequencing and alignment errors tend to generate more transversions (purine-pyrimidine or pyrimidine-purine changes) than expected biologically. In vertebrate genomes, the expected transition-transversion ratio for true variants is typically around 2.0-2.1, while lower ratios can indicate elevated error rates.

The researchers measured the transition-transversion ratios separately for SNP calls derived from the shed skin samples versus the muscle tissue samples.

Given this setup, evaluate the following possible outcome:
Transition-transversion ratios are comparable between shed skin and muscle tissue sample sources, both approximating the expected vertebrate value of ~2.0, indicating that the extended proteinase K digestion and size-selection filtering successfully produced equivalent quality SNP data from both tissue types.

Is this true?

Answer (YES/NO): NO